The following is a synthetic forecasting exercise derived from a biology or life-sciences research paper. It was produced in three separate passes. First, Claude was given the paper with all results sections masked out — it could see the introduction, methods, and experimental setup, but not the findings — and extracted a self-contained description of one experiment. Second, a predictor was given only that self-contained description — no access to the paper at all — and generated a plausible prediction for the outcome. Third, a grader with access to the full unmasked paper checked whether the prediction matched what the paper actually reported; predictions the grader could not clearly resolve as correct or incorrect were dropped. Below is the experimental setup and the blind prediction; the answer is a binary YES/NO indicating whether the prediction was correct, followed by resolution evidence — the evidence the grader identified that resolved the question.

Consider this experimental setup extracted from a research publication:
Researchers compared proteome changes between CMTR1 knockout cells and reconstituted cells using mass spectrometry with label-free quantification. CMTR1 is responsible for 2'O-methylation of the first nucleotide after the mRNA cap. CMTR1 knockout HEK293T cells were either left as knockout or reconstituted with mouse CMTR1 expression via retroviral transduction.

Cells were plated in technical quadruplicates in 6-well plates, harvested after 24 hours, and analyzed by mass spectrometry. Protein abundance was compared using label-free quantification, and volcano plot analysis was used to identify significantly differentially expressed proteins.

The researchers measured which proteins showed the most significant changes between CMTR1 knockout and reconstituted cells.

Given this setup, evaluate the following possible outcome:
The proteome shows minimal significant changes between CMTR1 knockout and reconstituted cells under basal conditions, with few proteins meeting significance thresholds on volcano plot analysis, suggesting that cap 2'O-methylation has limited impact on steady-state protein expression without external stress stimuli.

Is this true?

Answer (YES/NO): YES